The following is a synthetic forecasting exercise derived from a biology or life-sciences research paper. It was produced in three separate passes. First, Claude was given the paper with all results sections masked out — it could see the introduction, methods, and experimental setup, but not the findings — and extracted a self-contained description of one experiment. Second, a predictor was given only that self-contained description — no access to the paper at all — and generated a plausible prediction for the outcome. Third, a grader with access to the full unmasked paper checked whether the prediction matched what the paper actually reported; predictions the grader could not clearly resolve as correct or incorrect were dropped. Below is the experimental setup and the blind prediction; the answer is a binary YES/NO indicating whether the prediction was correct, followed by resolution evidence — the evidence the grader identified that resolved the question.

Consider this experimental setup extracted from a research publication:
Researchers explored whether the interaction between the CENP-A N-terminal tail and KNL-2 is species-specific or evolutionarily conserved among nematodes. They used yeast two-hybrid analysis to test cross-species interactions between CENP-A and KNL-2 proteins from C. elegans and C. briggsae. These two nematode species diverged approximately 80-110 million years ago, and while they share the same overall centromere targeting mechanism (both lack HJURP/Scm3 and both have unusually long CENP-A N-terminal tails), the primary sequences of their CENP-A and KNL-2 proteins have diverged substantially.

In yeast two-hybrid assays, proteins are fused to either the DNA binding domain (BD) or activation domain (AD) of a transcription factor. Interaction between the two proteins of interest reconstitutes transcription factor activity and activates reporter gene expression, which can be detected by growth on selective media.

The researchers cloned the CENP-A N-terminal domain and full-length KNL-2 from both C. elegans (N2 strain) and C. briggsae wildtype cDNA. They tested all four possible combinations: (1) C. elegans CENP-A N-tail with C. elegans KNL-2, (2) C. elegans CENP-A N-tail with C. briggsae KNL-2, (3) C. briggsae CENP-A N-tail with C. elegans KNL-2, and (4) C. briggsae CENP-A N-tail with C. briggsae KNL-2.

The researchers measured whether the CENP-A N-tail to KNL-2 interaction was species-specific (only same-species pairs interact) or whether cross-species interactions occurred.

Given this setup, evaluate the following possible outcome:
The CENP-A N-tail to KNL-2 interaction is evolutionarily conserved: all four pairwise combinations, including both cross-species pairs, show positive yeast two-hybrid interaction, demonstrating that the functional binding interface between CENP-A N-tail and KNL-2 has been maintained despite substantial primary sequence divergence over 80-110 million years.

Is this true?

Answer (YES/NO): NO